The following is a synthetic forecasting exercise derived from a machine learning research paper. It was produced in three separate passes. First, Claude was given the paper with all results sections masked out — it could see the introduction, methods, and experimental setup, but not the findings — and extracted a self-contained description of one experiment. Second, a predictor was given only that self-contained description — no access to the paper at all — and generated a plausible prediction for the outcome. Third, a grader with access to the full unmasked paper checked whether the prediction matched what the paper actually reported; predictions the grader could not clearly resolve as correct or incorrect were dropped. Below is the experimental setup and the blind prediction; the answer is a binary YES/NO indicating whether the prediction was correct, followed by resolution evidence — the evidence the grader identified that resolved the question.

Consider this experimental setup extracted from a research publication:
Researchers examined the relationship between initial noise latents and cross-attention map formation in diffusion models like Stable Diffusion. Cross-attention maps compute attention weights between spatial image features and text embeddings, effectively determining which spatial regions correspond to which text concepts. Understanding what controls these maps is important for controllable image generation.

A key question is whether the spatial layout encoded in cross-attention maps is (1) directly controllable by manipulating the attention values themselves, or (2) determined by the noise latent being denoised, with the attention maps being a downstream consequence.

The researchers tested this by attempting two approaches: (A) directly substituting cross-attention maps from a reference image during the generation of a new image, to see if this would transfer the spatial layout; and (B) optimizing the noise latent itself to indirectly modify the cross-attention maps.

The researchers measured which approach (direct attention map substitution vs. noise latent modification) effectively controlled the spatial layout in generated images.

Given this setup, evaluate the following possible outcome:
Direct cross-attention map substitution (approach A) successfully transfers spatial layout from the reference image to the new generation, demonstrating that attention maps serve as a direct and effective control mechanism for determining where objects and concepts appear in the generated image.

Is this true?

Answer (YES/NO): NO